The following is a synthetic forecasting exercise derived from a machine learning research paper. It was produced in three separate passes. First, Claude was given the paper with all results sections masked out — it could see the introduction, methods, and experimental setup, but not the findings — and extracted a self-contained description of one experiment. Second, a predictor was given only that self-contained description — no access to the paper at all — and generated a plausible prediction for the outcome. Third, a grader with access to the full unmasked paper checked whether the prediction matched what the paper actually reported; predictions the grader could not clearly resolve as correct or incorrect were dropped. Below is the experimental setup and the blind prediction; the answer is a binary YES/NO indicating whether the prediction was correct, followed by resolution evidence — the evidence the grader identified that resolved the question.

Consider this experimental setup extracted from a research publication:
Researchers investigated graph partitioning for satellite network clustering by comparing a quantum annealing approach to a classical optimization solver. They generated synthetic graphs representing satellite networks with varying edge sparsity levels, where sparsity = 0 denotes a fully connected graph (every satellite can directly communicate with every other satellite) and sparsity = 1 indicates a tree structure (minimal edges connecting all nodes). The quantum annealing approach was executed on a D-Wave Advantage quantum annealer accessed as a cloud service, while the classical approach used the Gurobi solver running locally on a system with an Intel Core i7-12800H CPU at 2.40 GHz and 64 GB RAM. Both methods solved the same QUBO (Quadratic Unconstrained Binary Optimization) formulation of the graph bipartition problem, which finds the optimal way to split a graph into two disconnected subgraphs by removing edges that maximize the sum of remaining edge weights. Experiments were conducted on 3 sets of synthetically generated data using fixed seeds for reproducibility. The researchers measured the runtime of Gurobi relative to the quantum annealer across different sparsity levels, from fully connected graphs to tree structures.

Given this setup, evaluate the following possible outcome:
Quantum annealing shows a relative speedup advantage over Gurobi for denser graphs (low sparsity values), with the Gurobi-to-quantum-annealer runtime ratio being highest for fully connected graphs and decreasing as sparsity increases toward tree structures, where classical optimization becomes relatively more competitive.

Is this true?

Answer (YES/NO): YES